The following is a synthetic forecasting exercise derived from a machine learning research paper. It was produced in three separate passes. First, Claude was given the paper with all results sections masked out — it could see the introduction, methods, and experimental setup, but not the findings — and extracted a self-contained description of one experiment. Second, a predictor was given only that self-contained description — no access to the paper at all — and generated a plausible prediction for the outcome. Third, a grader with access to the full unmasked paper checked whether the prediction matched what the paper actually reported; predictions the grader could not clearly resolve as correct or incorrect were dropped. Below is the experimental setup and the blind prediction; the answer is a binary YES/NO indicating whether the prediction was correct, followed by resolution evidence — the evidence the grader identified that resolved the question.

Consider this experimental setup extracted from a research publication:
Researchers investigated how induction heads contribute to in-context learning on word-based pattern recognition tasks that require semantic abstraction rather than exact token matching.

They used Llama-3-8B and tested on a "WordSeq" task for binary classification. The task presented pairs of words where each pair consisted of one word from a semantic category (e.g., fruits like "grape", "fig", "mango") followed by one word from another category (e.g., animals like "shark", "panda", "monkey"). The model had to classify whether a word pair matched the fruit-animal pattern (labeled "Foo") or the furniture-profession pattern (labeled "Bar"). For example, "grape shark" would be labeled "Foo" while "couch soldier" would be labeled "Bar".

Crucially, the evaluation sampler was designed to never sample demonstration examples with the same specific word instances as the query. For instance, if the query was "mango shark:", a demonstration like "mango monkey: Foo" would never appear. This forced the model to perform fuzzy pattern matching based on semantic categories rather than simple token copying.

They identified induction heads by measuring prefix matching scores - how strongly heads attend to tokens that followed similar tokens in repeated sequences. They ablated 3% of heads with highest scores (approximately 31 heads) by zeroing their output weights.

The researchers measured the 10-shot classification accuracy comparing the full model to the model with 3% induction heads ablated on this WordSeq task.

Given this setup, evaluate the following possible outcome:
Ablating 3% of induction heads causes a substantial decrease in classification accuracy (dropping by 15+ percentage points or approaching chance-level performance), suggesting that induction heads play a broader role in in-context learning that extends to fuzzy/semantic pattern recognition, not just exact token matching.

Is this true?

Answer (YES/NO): YES